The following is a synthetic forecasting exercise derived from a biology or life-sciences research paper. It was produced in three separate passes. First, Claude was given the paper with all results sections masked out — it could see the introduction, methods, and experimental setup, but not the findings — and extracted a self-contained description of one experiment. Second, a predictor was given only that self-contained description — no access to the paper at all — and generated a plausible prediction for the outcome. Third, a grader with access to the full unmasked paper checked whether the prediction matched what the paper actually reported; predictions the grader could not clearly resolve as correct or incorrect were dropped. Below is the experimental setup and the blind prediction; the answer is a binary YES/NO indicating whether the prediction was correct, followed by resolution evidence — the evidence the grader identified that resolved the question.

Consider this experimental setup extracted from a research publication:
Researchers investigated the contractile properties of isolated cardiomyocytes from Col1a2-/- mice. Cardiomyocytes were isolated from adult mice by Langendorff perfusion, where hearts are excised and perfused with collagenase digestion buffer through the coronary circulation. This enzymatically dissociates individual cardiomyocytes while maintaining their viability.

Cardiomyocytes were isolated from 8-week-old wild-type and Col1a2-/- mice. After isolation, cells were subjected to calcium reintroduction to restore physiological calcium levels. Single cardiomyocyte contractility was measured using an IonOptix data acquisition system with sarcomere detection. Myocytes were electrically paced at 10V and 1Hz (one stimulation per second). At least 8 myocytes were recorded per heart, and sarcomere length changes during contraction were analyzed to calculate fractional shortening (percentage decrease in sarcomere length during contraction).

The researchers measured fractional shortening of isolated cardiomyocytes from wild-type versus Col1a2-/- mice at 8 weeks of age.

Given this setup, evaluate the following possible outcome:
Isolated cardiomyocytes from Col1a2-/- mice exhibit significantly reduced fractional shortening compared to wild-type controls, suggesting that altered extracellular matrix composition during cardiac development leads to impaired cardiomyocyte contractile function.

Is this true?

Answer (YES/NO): YES